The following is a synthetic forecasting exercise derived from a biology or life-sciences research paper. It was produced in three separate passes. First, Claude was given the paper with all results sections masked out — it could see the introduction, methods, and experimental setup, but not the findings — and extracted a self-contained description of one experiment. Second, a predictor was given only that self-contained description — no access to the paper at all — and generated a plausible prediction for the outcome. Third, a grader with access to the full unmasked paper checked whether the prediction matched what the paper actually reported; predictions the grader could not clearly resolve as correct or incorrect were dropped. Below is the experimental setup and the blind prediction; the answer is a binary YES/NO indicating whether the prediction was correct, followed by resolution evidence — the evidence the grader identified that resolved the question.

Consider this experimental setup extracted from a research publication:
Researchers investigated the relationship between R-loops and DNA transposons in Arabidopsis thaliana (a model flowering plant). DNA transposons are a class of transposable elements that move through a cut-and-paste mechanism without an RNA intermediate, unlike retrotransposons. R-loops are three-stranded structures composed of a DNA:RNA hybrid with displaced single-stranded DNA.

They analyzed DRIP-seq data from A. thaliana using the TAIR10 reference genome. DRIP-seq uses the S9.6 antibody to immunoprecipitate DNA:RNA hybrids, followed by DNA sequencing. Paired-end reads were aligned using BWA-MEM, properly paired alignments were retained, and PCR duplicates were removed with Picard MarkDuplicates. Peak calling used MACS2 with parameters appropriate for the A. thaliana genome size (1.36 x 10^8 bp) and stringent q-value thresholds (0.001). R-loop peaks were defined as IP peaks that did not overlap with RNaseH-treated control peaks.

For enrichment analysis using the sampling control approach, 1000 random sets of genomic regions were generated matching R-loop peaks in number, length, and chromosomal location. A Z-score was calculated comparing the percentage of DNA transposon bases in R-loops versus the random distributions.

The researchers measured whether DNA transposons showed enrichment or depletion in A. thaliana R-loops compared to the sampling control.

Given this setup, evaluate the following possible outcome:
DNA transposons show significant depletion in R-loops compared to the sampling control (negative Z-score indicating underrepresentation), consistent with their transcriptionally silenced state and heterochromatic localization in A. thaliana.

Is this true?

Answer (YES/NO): NO